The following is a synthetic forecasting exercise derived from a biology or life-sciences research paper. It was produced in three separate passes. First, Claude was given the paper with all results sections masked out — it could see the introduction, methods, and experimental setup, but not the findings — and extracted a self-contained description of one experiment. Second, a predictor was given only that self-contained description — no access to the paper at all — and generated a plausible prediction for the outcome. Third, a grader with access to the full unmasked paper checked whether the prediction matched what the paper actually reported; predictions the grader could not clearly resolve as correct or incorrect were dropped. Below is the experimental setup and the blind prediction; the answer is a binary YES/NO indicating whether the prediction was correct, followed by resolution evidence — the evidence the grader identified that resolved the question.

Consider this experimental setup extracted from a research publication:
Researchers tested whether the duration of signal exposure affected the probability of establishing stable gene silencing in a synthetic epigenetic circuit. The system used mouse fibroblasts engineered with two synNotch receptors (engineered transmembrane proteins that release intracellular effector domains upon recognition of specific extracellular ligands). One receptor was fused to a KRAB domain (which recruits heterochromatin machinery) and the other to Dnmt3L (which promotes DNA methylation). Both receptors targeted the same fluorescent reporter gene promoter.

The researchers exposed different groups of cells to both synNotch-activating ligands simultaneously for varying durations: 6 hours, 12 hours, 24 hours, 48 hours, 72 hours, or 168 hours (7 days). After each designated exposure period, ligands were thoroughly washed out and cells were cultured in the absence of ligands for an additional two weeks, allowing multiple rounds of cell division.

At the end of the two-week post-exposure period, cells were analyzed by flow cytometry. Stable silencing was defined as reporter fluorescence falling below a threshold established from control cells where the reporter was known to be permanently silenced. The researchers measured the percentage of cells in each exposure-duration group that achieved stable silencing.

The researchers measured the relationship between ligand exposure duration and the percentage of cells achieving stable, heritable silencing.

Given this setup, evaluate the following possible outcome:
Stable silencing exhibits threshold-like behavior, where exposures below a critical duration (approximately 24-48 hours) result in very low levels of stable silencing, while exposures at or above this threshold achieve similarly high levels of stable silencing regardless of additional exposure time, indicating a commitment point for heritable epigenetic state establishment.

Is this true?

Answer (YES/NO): NO